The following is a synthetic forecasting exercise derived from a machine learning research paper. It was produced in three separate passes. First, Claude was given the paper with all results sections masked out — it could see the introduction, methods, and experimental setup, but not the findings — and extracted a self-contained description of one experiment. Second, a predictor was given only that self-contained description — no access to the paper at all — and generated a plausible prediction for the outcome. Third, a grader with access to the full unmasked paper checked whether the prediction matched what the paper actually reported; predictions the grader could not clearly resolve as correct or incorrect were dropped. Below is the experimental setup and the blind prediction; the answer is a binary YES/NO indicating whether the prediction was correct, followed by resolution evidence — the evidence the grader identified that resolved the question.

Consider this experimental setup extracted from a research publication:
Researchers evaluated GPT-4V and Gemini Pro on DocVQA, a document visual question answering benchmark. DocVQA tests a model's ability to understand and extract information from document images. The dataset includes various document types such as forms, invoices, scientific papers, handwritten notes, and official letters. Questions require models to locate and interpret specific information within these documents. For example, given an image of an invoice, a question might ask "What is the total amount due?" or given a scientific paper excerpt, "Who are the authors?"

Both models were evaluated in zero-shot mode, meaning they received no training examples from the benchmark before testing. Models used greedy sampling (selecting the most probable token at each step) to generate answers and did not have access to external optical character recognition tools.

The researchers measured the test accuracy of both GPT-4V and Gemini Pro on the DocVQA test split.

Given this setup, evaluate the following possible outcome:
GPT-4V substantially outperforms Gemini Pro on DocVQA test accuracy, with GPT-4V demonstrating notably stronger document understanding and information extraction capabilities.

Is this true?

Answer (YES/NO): NO